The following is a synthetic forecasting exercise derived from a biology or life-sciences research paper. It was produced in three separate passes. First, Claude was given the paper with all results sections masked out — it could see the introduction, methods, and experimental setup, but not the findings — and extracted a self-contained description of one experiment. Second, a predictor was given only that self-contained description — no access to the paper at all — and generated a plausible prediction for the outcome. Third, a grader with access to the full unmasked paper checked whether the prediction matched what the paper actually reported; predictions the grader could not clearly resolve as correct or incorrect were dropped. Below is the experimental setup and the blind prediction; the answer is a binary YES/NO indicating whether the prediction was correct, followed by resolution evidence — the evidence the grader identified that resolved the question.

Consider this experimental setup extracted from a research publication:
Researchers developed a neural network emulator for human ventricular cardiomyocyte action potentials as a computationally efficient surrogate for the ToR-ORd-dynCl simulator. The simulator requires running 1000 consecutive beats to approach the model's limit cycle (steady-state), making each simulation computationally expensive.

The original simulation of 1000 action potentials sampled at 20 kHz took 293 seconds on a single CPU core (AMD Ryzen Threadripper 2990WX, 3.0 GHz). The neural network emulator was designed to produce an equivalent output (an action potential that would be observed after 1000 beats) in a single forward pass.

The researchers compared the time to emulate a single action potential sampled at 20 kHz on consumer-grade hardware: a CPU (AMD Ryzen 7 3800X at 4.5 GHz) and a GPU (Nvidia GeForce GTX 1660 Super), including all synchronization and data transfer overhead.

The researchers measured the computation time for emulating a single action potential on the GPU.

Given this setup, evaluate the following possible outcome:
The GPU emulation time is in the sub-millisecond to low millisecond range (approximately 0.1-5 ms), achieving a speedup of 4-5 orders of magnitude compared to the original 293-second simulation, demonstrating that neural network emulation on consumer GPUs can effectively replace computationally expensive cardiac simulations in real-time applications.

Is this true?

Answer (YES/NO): YES